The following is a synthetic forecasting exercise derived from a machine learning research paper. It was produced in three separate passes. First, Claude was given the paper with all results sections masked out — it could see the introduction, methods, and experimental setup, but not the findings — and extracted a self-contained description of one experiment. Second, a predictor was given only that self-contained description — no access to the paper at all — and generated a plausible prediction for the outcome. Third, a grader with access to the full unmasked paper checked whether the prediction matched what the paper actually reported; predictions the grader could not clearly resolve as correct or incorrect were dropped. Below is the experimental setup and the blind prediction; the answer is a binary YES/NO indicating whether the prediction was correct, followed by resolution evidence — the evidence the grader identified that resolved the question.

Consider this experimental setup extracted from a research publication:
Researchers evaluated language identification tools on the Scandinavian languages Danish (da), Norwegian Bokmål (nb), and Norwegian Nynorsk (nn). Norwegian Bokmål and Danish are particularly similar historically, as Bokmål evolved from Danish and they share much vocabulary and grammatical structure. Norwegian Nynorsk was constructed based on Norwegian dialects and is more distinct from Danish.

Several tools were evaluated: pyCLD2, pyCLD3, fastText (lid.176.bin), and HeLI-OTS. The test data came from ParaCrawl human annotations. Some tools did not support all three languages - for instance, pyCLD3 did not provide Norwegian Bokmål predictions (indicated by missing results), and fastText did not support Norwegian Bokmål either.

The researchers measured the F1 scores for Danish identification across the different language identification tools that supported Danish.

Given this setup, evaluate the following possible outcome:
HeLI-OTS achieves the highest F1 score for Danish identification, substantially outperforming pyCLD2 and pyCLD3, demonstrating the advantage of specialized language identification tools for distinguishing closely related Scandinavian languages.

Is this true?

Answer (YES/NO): NO